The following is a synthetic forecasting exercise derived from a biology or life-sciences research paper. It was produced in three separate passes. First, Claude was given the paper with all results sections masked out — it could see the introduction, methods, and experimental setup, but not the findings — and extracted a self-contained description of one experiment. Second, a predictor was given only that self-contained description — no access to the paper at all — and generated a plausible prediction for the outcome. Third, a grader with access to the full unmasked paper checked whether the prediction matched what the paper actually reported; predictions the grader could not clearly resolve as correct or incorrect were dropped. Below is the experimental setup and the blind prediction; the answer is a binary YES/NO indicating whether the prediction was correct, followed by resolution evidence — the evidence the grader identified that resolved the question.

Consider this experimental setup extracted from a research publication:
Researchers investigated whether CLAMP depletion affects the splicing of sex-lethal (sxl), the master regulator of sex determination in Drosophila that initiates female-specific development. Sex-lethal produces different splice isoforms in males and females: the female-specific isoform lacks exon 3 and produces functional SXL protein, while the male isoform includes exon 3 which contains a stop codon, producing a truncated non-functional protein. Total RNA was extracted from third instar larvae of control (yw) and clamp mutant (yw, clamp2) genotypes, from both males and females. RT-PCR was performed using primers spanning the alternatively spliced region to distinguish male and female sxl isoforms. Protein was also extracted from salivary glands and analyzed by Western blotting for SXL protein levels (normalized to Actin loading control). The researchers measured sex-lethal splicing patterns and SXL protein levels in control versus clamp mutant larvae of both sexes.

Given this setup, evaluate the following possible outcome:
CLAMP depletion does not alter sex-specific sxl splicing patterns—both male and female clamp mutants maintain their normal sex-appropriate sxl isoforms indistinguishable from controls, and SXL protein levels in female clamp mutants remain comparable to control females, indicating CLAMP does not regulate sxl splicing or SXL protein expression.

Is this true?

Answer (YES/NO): NO